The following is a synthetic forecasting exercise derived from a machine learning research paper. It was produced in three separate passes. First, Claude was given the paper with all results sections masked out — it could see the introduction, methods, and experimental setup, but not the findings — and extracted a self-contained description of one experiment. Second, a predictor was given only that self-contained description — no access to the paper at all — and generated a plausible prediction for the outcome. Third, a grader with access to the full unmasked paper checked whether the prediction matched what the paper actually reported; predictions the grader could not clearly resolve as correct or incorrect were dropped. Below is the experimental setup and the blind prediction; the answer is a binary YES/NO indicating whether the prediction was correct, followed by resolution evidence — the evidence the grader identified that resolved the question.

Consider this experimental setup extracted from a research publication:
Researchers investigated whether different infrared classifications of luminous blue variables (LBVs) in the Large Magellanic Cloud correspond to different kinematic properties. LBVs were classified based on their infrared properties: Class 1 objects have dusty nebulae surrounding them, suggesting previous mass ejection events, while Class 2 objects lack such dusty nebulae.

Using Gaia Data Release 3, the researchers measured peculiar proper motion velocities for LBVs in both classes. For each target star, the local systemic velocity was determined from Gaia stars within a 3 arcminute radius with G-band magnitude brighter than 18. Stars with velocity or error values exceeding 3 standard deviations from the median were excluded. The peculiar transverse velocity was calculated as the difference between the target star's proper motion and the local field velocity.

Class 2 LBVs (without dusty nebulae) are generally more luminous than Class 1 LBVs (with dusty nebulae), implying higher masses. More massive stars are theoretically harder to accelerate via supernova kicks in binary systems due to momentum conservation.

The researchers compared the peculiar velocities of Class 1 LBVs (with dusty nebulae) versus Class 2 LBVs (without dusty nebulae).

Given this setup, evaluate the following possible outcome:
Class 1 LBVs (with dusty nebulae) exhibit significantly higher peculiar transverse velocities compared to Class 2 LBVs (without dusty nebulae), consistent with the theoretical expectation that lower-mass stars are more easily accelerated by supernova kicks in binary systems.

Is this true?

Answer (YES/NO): NO